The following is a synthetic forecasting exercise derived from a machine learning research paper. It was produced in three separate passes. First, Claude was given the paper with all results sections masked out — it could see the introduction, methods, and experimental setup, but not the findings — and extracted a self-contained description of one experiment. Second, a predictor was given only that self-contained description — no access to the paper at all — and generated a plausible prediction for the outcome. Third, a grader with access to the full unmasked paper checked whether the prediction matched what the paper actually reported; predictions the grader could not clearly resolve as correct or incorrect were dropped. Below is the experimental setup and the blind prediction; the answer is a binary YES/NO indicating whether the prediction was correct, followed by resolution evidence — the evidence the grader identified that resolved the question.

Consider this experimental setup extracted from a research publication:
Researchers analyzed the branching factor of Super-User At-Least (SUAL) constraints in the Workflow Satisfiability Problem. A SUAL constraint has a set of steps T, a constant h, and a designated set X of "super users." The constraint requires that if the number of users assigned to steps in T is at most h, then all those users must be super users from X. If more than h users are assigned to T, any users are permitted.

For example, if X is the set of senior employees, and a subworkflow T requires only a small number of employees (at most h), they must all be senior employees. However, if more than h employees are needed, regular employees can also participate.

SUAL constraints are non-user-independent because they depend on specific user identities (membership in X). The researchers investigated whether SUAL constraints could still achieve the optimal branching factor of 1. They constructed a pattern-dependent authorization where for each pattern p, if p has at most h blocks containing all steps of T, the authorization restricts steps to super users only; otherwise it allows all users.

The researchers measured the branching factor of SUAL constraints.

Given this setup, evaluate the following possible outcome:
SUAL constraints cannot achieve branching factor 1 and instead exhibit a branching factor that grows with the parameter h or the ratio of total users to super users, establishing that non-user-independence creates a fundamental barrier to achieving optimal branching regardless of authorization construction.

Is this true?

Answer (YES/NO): NO